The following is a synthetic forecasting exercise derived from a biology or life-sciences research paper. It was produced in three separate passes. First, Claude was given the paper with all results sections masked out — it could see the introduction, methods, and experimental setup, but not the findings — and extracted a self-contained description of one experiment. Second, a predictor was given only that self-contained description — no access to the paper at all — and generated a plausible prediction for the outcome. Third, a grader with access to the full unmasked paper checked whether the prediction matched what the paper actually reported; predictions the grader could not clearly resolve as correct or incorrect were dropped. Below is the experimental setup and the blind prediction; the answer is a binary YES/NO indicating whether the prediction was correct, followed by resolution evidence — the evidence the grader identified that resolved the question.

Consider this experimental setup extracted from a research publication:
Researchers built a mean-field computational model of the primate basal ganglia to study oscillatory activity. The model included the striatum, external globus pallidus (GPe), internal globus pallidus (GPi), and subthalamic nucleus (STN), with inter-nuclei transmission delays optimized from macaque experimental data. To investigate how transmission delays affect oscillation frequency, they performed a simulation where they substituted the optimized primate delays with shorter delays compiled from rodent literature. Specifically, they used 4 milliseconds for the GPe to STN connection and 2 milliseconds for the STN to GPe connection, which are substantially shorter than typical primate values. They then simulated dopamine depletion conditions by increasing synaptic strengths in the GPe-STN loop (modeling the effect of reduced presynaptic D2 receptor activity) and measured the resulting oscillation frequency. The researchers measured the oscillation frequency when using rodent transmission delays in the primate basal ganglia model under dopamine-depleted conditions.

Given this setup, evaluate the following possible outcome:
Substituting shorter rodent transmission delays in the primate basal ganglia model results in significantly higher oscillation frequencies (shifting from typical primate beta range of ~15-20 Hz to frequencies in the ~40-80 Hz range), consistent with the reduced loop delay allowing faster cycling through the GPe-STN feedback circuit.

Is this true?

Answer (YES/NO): NO